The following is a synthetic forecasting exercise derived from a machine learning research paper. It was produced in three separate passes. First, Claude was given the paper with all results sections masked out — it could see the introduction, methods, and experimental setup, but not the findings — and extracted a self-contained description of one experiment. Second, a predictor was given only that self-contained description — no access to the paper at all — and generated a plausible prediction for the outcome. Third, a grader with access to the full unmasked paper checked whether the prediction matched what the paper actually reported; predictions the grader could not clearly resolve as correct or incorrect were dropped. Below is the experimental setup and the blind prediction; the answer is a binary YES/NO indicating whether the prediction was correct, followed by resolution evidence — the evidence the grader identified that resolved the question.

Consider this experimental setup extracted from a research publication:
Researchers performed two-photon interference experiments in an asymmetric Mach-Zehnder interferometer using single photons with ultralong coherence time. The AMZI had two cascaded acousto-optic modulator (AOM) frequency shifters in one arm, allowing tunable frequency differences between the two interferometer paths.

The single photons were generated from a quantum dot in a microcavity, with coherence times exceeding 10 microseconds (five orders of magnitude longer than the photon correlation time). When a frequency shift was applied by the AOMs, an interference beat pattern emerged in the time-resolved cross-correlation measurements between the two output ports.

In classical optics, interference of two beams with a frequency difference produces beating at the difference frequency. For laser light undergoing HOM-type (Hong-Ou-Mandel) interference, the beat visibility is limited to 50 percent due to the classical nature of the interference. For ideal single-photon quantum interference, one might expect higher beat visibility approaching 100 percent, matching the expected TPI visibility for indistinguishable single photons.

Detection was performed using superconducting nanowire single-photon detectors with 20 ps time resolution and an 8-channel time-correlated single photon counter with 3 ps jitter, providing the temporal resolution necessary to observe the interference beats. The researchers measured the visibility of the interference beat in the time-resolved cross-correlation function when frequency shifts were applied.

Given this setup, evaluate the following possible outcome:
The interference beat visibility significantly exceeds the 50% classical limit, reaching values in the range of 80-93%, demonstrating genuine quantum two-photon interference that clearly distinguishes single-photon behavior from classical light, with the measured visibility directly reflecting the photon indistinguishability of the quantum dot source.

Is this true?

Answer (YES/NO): NO